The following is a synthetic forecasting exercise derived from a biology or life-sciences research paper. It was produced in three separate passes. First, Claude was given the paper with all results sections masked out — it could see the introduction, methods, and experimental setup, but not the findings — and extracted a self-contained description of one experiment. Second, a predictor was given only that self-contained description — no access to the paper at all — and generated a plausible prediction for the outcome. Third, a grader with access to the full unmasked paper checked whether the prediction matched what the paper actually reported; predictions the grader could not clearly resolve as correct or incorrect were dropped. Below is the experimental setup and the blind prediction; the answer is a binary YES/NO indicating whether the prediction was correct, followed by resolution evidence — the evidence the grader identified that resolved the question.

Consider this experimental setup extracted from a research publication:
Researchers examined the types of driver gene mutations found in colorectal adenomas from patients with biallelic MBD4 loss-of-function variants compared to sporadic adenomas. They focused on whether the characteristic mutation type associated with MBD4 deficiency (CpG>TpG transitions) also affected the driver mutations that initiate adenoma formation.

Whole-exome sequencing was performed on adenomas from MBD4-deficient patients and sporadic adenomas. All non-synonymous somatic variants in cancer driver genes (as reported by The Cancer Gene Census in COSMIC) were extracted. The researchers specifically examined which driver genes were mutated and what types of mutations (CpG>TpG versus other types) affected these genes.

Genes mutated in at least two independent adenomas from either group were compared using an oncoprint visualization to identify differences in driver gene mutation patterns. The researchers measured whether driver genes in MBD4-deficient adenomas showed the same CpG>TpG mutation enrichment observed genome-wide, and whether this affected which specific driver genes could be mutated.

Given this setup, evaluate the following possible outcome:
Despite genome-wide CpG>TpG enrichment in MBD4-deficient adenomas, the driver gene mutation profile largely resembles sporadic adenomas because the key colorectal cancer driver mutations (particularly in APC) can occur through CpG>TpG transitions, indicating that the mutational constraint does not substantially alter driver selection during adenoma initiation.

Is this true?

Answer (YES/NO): NO